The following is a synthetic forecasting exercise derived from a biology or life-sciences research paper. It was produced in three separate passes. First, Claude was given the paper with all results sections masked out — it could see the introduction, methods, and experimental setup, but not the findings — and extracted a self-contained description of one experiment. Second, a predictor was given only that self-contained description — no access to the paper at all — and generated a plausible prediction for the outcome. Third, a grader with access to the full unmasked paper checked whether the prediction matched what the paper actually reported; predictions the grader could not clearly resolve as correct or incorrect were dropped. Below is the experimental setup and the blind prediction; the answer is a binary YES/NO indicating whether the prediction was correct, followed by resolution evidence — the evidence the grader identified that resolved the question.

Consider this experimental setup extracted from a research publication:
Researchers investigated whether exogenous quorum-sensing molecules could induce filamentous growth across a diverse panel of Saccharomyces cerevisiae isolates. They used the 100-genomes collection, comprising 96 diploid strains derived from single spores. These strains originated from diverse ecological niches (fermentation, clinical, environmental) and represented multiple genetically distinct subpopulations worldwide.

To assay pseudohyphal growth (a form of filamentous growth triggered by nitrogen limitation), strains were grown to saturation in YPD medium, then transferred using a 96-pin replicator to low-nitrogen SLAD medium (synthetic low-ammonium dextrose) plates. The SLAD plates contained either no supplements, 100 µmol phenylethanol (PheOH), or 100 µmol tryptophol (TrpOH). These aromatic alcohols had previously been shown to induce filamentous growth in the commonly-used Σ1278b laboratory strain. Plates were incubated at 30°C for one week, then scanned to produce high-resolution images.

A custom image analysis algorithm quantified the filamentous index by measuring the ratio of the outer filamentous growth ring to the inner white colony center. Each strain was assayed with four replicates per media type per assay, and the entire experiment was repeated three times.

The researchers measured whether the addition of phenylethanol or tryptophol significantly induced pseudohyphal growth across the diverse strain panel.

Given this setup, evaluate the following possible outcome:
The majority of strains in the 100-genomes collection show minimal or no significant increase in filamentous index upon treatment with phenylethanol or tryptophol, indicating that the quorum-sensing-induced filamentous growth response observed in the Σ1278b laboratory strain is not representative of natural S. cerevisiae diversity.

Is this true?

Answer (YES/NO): YES